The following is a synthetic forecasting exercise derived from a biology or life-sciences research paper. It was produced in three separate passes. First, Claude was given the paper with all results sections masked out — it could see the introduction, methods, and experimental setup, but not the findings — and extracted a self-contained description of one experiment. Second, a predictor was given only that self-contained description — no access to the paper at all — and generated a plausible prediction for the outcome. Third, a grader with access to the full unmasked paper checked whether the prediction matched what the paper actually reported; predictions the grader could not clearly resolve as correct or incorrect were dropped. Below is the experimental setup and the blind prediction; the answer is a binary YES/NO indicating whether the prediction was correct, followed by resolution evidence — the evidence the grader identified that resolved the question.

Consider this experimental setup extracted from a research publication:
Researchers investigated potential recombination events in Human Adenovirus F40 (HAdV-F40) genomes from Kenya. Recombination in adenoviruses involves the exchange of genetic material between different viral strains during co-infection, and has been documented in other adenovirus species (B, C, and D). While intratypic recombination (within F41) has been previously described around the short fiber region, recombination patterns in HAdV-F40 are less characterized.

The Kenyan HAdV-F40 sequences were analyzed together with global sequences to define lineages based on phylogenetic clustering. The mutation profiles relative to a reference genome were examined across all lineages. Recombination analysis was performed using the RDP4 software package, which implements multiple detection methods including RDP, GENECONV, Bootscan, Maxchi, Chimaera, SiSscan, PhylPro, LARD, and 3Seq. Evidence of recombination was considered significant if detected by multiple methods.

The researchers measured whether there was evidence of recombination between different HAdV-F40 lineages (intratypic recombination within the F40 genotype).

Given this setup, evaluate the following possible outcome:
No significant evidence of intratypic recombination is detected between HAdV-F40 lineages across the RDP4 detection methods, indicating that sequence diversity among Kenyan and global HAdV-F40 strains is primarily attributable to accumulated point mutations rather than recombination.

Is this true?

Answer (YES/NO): NO